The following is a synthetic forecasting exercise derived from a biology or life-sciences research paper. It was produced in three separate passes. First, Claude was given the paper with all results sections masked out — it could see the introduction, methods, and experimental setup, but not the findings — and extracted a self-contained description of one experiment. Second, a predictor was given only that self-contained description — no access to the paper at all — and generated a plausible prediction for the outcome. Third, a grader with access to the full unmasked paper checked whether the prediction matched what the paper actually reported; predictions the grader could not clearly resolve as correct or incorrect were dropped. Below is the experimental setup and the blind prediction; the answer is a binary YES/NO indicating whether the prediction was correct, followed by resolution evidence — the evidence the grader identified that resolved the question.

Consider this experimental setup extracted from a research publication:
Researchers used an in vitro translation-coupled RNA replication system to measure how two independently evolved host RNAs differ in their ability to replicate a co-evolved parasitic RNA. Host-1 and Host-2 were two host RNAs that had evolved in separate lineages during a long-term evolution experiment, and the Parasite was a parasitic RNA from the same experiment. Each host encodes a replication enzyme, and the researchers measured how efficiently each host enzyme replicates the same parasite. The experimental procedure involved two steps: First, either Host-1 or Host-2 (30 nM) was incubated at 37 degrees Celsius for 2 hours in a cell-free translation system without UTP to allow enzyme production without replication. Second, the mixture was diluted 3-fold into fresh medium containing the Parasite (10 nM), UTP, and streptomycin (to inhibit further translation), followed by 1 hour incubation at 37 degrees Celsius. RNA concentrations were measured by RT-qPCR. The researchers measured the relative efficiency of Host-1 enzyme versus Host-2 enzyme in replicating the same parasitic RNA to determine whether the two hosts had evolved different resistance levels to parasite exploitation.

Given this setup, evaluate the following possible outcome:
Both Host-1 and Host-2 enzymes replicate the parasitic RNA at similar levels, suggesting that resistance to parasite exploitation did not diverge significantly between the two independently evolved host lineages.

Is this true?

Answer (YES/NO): NO